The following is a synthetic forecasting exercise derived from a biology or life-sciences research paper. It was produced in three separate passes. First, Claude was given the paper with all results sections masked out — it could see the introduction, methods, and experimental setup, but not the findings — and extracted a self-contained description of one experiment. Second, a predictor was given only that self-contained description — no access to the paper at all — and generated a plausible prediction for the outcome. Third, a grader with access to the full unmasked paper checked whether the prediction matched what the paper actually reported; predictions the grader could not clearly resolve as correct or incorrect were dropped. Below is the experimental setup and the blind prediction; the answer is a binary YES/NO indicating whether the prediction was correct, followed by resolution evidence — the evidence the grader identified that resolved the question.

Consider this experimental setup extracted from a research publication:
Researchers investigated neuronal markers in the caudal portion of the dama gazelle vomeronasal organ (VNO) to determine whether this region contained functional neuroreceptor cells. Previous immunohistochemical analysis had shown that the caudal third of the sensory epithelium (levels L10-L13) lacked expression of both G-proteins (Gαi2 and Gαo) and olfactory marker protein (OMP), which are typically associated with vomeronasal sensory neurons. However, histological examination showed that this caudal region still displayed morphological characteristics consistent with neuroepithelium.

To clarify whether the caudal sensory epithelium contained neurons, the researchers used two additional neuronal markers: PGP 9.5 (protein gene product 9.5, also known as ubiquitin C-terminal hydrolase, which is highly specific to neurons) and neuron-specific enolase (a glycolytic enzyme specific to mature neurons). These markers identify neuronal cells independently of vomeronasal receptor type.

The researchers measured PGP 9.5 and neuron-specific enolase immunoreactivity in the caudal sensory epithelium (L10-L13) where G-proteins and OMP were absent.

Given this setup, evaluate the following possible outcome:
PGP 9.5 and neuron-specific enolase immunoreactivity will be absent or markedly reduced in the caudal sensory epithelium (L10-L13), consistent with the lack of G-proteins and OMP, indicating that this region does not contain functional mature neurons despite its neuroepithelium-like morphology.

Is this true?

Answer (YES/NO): NO